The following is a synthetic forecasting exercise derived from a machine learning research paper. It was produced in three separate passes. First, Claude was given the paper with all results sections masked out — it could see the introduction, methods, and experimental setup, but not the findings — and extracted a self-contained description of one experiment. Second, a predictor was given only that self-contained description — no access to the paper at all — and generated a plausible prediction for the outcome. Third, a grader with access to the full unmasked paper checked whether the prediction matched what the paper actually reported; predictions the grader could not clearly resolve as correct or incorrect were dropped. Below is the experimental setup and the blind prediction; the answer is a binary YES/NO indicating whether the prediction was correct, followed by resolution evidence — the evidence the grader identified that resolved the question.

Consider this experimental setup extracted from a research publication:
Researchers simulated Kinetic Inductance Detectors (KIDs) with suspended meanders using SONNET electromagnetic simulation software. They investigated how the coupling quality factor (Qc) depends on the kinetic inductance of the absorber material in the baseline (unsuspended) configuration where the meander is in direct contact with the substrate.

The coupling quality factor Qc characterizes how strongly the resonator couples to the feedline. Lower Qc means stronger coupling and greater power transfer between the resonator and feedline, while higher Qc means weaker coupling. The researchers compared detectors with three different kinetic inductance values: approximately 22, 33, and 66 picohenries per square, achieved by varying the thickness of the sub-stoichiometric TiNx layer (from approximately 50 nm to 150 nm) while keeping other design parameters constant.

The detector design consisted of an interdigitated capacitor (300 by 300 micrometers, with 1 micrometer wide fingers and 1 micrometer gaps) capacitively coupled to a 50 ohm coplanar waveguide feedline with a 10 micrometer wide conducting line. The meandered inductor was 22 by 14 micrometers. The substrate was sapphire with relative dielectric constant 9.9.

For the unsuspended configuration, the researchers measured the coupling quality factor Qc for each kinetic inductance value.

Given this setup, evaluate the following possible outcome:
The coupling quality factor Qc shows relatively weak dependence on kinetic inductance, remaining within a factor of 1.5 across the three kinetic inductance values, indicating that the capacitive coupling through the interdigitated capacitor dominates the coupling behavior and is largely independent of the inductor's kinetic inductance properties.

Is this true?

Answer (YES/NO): NO